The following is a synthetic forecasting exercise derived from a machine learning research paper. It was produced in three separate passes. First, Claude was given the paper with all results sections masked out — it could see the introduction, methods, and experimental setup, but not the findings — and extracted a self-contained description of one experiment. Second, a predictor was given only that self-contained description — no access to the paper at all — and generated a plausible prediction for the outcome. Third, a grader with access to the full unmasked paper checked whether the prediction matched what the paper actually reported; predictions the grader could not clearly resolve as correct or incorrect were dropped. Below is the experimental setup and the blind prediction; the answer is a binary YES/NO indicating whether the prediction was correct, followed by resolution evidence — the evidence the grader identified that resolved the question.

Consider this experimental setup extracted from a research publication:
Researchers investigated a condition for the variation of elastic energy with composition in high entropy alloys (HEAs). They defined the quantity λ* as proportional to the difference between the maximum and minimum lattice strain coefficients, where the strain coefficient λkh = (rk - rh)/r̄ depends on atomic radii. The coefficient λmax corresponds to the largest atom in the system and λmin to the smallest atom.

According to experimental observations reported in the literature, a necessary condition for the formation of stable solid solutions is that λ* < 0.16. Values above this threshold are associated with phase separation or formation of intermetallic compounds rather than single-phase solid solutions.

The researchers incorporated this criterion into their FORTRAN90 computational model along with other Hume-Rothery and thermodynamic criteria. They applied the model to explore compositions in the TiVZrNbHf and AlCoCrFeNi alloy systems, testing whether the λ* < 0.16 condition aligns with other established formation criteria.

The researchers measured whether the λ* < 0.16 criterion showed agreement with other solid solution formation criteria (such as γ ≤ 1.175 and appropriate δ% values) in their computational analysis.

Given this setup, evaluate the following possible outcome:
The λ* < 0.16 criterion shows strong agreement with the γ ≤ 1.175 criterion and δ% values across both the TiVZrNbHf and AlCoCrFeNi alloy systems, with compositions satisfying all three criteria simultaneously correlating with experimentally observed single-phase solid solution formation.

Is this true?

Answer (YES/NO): NO